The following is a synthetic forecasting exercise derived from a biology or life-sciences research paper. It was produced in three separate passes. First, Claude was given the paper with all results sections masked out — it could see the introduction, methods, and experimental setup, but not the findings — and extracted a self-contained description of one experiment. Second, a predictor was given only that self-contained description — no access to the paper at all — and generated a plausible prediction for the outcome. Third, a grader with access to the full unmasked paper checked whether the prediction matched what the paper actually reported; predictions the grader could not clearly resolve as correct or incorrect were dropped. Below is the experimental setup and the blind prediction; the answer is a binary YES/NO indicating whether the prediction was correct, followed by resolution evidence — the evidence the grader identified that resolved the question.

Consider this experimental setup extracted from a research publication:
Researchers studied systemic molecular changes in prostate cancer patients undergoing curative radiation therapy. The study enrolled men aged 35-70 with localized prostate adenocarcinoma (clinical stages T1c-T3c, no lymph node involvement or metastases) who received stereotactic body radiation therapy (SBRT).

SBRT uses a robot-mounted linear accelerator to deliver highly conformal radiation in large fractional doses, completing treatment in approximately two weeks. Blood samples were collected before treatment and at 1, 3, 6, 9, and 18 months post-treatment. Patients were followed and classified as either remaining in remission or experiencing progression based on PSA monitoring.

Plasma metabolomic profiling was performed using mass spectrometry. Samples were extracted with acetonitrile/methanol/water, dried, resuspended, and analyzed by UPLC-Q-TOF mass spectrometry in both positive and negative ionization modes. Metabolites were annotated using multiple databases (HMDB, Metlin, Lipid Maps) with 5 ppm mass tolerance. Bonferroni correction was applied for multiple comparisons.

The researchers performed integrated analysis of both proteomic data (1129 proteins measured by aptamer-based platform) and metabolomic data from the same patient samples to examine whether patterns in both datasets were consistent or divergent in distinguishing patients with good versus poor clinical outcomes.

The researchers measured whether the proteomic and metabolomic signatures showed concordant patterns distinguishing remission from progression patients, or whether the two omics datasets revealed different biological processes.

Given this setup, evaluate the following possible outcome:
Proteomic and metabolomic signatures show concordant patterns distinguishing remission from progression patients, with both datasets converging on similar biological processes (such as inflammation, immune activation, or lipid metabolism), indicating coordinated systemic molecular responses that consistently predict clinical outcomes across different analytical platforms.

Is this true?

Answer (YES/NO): YES